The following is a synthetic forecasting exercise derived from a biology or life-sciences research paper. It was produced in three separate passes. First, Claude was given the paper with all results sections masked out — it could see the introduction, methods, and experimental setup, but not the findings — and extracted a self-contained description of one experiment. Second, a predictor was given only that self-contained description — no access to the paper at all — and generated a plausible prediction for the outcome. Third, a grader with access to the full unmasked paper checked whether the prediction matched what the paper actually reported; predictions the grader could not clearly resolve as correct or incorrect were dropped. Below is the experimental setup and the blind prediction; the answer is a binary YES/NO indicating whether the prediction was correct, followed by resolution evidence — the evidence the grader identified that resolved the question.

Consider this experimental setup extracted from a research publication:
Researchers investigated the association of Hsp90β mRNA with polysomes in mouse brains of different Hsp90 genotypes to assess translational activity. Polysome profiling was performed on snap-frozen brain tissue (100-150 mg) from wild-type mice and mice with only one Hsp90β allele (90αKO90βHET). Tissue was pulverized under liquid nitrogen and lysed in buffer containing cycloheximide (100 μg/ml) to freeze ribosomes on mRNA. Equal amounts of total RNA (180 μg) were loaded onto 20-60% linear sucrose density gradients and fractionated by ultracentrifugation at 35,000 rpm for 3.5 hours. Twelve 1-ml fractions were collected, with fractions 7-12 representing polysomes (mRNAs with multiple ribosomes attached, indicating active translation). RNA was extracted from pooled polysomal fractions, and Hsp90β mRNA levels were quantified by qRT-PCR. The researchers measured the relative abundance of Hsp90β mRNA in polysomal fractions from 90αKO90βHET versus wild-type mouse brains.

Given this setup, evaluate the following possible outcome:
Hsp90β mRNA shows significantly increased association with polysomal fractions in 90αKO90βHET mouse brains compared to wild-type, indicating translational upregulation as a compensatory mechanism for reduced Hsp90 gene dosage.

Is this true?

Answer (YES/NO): YES